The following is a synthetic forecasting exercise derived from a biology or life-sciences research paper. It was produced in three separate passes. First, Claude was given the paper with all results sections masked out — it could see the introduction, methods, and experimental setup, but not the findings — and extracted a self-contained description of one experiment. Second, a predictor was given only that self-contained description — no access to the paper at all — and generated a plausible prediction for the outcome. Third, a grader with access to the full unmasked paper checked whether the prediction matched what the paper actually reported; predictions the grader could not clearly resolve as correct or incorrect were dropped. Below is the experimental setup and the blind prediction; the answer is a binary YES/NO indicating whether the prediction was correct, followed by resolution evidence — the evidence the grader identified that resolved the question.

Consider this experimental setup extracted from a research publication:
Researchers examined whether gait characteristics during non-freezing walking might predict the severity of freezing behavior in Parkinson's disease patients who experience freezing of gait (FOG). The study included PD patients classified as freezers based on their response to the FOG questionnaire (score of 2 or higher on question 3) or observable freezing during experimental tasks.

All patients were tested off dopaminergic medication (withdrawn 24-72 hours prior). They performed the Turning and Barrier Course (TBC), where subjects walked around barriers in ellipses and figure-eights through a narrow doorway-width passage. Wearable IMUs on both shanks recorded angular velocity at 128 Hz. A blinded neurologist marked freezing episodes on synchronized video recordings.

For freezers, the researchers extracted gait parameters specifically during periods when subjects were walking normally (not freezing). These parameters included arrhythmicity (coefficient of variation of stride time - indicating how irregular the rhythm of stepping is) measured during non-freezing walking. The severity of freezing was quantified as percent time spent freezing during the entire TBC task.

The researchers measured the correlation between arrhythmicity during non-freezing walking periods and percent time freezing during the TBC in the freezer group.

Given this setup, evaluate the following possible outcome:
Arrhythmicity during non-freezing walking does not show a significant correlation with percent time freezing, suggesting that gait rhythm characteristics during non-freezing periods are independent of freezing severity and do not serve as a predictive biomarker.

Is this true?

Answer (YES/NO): NO